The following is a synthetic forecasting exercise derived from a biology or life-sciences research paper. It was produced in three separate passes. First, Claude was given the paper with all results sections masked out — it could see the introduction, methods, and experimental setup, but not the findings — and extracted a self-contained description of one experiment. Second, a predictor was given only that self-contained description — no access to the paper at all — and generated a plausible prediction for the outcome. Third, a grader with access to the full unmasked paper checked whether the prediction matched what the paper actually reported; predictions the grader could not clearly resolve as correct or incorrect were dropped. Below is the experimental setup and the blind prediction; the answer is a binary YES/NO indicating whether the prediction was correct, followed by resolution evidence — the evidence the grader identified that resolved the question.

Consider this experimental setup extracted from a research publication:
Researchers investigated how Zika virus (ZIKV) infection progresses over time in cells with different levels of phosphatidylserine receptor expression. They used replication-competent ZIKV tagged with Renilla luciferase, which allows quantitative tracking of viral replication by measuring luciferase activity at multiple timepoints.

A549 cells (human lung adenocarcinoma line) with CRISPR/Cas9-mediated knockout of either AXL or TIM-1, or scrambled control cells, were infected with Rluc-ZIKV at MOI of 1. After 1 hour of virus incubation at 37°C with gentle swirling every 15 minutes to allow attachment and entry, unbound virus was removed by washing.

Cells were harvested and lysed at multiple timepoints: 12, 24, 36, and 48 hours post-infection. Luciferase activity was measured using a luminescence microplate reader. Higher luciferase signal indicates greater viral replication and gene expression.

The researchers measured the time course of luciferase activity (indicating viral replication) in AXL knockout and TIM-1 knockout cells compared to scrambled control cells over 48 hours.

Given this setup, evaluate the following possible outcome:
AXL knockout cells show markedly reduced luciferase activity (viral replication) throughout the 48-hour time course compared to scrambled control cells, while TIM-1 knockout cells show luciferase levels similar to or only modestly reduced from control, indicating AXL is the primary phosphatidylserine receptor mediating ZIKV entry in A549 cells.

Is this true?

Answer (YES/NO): NO